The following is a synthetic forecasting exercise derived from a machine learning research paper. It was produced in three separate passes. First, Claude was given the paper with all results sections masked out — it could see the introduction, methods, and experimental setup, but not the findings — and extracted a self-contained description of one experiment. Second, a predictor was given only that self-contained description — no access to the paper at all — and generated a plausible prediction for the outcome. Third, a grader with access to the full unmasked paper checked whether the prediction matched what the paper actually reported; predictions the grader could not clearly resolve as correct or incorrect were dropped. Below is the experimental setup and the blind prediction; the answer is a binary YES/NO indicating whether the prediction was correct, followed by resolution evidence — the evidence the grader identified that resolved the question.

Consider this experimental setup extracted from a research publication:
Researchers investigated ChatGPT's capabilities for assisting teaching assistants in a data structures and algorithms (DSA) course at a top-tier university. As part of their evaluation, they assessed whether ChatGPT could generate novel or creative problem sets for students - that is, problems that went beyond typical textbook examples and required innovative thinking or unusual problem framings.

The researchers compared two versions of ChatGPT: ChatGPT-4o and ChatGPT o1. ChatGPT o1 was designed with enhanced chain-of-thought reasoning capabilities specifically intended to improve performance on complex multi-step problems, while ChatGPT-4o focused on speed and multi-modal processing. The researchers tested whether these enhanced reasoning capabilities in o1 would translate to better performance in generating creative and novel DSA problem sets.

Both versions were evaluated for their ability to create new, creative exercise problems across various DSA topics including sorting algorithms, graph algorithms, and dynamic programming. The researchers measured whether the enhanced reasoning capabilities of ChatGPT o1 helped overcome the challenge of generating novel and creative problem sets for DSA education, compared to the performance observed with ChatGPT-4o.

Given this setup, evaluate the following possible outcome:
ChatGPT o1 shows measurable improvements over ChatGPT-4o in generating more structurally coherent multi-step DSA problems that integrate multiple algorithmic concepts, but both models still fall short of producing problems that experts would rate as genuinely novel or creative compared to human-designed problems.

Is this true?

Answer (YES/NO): NO